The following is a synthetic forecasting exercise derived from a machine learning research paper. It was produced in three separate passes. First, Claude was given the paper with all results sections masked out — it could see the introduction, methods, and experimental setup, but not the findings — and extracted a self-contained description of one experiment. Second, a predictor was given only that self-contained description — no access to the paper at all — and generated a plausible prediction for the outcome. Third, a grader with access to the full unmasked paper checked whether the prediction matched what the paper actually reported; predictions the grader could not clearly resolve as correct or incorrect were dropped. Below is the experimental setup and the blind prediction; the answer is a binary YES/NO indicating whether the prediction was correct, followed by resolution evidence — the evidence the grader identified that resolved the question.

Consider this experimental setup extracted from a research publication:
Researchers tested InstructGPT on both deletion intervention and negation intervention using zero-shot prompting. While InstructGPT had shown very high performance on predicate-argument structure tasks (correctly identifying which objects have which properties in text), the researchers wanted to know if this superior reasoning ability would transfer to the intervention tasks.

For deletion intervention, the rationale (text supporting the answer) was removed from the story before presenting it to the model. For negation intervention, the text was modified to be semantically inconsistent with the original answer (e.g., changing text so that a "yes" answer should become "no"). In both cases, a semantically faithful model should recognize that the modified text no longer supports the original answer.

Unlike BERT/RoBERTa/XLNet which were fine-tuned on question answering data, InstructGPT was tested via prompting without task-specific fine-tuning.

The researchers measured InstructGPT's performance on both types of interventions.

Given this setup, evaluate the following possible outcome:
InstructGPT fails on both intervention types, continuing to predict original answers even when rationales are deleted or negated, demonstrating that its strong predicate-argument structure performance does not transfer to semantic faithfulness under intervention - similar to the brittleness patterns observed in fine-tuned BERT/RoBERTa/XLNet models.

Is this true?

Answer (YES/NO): YES